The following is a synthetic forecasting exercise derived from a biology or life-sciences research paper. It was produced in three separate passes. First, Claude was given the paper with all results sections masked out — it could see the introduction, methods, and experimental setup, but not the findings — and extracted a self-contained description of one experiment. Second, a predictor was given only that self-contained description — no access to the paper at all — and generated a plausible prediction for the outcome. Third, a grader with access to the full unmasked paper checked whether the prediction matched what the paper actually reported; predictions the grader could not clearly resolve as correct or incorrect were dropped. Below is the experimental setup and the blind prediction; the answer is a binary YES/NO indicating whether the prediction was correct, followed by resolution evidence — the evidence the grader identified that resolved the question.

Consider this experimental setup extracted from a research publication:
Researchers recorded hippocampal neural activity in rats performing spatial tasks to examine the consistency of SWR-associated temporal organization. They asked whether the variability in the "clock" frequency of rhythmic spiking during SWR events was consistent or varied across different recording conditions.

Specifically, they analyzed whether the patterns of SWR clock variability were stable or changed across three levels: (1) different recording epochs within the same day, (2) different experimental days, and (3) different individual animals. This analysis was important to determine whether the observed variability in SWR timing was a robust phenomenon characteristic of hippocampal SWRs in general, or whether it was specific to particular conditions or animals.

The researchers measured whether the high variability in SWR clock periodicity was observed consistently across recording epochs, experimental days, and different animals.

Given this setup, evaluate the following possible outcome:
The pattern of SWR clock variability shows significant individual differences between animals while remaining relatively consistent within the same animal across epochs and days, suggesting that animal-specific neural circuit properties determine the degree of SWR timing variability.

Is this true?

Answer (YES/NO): NO